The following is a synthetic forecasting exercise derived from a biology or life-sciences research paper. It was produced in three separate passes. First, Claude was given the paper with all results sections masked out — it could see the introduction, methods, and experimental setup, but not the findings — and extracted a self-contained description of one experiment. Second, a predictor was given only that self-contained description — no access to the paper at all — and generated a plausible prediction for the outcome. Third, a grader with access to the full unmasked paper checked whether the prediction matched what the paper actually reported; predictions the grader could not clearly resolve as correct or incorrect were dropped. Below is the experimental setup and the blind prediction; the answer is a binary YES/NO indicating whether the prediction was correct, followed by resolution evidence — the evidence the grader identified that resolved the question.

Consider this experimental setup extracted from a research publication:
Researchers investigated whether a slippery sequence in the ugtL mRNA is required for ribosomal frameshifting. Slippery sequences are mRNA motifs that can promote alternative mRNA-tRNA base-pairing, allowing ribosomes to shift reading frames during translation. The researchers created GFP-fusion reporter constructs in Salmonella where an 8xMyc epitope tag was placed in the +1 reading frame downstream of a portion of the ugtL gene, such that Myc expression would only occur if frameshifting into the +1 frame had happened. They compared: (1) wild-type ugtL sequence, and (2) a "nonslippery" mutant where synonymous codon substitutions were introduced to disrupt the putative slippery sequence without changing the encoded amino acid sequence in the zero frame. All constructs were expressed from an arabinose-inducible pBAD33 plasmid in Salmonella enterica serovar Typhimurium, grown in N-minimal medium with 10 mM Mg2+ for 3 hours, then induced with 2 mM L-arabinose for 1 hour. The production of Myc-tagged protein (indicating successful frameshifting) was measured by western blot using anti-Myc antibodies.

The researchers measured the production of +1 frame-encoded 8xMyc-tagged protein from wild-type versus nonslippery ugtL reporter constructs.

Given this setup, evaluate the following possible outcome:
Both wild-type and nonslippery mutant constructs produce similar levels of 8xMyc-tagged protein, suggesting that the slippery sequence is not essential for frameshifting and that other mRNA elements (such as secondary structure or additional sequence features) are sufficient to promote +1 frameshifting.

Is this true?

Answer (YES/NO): NO